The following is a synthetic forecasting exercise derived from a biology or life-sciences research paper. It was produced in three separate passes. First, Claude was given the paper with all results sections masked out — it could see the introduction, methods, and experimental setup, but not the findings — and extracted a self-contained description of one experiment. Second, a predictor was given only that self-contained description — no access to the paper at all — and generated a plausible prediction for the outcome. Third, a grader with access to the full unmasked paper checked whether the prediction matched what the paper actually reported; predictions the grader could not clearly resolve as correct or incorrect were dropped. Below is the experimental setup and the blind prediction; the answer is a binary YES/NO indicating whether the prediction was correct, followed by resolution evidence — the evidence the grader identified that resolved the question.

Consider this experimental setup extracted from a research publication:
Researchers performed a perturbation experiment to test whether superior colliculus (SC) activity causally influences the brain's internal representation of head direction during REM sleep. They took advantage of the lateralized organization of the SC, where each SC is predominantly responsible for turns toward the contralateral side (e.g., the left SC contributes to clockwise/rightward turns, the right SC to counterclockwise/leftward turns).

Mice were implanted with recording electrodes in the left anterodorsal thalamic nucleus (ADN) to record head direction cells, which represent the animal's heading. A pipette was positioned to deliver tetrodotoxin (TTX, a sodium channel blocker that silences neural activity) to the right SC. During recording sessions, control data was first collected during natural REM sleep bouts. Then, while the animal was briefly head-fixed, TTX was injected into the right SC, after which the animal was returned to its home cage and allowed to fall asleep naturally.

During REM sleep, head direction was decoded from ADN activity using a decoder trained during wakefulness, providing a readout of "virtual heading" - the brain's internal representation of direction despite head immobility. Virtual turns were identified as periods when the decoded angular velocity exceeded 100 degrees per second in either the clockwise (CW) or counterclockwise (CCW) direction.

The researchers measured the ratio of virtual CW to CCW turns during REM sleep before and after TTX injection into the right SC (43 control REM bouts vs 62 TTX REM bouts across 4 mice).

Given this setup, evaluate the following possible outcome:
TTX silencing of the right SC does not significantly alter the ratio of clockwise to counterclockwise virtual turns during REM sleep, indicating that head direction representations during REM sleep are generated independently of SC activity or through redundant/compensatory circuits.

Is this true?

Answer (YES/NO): NO